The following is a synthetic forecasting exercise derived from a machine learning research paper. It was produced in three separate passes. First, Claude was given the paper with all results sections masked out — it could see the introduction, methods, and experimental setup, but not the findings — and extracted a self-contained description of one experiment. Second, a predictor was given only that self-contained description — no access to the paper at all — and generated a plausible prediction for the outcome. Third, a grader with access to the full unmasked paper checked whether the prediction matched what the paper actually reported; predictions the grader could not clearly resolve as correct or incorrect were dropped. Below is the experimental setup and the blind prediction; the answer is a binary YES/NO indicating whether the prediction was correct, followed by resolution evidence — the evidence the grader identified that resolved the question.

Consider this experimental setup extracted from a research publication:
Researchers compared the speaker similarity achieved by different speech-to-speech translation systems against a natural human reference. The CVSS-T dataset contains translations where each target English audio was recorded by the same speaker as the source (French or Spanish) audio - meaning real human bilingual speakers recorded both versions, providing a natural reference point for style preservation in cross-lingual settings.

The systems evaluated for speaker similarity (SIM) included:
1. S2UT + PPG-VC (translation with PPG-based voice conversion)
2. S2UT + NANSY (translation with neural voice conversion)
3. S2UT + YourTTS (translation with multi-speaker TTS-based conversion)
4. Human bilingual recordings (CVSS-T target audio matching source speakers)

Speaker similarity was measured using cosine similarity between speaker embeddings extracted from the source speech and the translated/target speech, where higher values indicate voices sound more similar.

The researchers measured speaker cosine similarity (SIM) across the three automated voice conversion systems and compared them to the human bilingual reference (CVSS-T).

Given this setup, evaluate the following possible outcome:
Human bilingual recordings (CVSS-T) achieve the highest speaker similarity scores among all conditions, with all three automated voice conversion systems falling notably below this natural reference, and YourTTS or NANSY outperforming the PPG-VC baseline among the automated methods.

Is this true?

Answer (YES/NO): NO